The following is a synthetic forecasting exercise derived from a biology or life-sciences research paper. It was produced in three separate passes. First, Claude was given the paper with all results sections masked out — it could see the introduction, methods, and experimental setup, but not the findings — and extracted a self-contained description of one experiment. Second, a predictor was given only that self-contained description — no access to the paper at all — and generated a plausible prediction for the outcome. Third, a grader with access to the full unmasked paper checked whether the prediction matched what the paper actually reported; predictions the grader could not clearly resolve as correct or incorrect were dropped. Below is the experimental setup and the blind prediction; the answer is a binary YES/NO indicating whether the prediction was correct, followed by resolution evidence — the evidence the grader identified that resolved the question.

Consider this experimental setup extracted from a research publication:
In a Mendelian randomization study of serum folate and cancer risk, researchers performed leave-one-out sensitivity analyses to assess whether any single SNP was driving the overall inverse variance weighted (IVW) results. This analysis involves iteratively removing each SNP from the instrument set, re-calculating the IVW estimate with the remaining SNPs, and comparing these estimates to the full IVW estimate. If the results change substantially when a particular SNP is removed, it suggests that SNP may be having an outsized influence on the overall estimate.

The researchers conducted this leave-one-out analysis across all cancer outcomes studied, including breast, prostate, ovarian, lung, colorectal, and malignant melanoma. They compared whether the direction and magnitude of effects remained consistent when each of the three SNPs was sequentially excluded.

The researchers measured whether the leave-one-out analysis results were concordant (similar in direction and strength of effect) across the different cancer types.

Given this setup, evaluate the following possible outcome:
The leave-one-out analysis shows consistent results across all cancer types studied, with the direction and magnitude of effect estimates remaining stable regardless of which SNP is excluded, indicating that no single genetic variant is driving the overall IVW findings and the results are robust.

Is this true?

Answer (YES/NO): NO